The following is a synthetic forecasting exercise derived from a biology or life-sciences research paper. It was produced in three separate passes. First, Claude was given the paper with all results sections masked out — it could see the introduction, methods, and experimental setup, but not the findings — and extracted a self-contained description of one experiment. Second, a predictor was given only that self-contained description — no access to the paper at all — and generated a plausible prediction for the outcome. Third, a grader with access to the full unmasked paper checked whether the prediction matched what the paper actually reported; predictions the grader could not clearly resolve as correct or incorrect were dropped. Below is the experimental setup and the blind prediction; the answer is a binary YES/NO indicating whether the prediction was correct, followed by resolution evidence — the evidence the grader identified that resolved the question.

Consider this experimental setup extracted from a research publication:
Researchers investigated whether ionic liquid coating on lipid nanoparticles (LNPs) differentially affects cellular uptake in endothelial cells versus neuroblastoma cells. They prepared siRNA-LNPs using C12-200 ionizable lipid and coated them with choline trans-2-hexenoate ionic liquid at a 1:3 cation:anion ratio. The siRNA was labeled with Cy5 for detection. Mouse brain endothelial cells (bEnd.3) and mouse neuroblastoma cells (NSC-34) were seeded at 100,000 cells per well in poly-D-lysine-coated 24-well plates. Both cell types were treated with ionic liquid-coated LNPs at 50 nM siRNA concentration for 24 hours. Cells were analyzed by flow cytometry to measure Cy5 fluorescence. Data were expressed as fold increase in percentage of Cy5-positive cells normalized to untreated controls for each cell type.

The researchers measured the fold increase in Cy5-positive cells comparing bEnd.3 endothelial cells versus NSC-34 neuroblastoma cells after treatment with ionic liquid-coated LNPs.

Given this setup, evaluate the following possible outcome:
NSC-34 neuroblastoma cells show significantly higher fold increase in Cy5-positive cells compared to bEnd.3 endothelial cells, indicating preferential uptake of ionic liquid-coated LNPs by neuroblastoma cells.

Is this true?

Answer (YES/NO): NO